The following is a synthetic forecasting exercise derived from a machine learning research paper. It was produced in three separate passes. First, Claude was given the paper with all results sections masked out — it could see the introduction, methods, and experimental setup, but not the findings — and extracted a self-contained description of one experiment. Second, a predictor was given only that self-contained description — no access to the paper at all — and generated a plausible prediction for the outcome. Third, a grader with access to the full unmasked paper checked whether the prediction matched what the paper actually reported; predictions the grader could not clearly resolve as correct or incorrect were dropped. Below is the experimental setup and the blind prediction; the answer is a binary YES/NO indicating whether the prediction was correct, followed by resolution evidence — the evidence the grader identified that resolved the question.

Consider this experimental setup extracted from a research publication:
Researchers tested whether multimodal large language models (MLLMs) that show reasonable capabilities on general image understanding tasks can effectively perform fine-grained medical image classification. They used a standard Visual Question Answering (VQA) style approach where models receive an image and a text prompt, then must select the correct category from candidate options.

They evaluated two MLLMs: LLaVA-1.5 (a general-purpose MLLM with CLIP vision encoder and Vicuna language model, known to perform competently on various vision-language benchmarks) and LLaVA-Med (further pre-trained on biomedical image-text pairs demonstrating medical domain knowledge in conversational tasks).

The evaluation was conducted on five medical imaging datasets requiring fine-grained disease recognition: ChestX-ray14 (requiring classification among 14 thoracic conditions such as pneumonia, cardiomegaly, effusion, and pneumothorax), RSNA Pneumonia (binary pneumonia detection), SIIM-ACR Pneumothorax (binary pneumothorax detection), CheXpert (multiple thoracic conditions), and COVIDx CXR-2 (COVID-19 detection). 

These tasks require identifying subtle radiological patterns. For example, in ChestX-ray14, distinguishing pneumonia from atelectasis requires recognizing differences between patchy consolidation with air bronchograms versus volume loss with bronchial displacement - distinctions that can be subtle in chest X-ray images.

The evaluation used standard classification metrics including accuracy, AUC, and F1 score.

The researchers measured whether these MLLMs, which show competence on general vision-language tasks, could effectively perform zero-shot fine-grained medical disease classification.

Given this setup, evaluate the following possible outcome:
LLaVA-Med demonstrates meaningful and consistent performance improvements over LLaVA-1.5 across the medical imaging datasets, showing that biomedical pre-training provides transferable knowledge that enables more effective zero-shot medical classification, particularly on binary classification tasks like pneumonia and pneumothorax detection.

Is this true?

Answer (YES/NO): NO